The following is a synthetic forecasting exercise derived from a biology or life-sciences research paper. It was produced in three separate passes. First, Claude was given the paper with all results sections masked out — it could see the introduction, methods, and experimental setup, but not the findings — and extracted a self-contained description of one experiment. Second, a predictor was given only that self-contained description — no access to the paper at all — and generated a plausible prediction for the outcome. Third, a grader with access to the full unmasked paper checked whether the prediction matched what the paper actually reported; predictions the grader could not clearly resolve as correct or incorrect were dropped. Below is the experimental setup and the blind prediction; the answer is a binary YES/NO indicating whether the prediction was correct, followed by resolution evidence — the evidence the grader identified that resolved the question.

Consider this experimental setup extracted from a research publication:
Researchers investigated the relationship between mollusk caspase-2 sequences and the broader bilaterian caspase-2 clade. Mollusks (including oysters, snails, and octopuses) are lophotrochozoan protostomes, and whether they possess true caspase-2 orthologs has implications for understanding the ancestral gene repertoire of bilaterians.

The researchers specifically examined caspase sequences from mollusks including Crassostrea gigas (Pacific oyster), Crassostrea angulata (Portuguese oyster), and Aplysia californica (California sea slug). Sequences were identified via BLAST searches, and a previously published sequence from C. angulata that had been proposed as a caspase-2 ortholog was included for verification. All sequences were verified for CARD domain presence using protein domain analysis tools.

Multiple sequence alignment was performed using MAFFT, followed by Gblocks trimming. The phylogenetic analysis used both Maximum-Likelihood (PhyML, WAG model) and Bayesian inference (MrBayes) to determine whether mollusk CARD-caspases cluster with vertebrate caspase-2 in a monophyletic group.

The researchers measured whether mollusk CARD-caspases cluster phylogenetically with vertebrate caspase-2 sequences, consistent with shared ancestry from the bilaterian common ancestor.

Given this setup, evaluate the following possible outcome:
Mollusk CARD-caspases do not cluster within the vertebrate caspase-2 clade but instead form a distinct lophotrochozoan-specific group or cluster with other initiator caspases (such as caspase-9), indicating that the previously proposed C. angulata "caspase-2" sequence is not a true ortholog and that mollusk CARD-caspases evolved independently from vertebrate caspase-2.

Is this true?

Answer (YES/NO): NO